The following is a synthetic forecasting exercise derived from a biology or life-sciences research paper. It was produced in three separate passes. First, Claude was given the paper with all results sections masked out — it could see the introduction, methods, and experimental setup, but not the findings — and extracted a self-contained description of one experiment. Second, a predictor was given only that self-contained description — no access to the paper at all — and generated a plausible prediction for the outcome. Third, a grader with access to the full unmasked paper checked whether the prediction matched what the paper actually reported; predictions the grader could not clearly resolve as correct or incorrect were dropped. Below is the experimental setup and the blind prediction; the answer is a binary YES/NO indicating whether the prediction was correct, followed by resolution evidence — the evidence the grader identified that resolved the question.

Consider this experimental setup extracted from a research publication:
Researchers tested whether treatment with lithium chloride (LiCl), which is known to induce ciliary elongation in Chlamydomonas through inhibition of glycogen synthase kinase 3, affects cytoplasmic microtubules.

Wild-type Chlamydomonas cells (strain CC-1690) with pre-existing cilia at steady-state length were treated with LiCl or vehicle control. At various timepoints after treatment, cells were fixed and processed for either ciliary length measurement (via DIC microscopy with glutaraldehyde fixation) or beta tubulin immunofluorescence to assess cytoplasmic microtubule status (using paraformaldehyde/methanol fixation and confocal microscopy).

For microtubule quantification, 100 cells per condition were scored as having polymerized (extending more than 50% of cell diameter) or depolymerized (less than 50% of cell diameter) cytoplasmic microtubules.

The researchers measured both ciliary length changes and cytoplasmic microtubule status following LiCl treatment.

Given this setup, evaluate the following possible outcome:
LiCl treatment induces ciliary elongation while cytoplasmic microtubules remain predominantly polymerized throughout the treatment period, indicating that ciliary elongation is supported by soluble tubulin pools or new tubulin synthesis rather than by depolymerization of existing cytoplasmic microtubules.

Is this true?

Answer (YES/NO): YES